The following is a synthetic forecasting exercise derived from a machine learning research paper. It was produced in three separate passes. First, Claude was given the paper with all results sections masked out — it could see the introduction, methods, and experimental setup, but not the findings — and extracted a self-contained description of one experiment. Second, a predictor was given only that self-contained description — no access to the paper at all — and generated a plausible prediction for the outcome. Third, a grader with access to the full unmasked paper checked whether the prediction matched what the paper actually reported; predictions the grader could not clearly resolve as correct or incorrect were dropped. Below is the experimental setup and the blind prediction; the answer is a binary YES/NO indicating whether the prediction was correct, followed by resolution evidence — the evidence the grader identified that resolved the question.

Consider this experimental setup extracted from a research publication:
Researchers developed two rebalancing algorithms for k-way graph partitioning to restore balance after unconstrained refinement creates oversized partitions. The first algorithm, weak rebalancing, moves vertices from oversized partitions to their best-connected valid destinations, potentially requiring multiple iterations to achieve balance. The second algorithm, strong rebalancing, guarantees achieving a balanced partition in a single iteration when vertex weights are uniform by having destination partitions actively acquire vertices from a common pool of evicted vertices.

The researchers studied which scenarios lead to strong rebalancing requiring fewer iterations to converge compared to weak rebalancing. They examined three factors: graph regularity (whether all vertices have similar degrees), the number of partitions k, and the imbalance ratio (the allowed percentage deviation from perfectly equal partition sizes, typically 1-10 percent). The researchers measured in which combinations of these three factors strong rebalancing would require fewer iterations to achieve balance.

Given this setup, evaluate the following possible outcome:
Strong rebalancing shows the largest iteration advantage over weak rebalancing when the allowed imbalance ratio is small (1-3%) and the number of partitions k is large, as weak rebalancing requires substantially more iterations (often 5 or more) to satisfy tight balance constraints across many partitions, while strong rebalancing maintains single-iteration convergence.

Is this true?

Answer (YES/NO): NO